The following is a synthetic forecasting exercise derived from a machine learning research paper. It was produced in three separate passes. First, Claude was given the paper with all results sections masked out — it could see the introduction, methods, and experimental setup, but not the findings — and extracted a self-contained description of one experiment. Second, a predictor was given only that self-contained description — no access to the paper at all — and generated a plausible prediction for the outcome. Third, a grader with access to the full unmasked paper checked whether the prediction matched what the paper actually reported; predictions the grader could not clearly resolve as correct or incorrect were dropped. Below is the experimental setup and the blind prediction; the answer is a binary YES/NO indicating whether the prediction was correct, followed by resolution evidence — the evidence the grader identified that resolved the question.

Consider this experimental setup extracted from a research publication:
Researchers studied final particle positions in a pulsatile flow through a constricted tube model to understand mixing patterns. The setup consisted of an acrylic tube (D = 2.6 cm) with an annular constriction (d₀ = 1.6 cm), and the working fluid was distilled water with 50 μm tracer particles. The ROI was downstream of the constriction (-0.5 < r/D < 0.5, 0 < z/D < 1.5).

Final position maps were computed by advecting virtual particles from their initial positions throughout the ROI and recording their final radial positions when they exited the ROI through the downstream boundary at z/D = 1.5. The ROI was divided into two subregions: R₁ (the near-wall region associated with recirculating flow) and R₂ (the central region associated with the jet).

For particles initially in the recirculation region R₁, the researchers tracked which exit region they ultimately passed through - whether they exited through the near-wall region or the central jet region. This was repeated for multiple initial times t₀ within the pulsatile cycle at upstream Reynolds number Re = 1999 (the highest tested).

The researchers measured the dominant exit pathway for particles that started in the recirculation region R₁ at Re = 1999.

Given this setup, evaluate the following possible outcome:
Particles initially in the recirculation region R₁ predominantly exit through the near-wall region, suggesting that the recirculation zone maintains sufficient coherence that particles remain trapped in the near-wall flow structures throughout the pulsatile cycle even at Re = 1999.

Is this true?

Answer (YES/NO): YES